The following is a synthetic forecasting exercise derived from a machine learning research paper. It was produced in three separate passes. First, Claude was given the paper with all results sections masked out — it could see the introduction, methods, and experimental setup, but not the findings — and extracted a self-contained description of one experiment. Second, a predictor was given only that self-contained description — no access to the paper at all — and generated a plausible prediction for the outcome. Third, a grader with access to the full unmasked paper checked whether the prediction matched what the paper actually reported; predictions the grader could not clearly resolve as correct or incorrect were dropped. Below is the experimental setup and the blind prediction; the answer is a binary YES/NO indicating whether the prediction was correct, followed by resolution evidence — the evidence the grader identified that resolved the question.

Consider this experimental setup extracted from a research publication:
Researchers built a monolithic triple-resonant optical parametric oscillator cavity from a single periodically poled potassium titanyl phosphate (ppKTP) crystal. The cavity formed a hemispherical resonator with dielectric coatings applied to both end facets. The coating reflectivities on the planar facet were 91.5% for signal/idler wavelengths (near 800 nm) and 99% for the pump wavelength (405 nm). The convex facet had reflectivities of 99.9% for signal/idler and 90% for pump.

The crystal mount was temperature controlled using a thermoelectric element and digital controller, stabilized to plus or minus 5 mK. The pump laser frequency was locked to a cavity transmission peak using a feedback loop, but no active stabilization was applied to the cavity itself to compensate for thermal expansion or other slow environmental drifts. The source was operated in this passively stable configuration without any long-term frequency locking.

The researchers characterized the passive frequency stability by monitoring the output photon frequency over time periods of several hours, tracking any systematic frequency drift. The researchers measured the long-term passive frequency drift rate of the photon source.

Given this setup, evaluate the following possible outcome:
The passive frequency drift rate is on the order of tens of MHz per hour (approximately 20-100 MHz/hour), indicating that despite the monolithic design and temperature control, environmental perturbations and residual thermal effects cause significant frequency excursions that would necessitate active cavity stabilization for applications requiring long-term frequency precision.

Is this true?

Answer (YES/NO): NO